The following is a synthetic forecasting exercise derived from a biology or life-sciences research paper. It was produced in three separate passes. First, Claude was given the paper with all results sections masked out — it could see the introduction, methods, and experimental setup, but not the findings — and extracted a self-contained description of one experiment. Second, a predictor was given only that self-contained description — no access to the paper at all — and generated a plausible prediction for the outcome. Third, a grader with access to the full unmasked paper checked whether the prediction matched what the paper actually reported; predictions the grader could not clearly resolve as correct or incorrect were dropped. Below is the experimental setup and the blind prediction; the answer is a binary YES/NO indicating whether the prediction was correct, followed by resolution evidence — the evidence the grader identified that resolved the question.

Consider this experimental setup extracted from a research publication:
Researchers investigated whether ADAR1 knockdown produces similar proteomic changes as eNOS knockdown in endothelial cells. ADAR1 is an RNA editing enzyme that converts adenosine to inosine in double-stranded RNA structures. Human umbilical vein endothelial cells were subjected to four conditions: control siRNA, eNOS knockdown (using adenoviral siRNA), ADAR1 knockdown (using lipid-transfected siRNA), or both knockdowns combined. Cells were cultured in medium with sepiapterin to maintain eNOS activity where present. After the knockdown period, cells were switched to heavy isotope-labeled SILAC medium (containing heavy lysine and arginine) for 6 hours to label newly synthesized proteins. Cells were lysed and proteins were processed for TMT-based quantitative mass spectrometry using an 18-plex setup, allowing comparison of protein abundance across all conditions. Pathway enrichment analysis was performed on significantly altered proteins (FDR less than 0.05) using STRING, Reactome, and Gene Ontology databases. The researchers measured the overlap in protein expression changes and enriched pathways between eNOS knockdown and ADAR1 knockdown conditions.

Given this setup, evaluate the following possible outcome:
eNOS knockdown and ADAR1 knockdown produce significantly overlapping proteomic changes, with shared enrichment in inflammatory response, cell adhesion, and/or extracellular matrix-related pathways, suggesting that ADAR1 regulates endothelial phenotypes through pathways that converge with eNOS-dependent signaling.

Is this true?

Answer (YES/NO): NO